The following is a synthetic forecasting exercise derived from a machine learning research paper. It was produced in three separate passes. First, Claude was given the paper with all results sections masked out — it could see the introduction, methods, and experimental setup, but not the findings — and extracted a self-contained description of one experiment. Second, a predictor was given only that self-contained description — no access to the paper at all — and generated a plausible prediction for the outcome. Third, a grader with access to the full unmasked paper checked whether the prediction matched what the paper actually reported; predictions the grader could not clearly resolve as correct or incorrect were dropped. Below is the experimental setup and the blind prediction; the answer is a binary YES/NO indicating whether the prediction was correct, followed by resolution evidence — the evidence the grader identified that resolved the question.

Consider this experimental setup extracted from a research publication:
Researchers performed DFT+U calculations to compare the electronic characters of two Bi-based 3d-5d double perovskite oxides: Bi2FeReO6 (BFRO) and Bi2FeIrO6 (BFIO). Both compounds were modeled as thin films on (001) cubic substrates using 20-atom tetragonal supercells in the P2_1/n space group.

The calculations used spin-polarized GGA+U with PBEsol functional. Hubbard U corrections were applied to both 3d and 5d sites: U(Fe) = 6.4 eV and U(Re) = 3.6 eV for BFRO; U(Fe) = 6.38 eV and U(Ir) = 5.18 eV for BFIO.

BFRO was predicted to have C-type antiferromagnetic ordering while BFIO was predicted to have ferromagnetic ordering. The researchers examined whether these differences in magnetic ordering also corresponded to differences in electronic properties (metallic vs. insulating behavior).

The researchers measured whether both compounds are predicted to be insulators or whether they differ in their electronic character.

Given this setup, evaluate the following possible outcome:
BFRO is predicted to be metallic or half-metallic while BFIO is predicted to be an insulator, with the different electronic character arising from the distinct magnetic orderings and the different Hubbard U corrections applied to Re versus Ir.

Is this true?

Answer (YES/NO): NO